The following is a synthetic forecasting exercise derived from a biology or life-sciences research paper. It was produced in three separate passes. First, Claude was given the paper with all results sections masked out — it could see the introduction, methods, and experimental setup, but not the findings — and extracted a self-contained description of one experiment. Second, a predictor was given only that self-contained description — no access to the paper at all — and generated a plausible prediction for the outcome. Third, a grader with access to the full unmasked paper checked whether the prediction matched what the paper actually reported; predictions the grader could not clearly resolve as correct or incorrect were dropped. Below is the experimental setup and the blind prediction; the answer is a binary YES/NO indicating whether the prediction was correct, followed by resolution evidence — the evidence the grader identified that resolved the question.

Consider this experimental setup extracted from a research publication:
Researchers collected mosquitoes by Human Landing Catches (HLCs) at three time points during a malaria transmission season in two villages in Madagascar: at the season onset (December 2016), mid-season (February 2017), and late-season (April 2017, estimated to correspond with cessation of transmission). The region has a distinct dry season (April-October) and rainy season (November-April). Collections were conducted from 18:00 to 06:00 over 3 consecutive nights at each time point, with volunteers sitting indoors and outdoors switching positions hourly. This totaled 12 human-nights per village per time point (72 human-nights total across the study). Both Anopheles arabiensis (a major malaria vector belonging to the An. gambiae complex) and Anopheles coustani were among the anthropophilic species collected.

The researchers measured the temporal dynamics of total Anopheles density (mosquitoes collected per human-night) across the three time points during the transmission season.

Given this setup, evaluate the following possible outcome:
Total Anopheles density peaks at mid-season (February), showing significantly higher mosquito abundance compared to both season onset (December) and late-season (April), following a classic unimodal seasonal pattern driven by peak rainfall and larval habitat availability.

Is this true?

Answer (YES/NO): NO